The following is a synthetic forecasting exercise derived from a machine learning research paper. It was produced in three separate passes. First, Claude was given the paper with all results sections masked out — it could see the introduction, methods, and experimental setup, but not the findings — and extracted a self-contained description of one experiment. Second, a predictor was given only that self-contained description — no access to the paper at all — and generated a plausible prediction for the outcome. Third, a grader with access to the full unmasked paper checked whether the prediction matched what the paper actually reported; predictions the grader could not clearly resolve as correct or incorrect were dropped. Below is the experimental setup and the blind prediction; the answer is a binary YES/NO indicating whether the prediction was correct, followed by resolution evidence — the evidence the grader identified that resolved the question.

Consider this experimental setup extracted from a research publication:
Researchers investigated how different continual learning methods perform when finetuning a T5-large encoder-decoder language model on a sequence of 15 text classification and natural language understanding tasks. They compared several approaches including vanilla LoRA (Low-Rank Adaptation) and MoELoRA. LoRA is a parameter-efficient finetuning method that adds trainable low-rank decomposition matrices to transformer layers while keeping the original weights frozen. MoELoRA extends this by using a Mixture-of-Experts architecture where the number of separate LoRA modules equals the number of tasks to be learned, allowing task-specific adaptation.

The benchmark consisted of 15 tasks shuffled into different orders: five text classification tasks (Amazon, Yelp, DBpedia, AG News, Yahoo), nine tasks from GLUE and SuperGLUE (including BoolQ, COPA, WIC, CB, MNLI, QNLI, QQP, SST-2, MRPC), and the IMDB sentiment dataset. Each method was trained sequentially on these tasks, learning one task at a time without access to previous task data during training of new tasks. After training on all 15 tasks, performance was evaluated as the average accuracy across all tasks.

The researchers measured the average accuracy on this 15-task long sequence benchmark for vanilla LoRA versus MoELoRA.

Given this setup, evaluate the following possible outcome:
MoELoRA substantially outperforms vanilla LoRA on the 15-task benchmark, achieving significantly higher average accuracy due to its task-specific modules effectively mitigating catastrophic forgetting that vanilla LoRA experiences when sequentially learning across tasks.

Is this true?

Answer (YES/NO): NO